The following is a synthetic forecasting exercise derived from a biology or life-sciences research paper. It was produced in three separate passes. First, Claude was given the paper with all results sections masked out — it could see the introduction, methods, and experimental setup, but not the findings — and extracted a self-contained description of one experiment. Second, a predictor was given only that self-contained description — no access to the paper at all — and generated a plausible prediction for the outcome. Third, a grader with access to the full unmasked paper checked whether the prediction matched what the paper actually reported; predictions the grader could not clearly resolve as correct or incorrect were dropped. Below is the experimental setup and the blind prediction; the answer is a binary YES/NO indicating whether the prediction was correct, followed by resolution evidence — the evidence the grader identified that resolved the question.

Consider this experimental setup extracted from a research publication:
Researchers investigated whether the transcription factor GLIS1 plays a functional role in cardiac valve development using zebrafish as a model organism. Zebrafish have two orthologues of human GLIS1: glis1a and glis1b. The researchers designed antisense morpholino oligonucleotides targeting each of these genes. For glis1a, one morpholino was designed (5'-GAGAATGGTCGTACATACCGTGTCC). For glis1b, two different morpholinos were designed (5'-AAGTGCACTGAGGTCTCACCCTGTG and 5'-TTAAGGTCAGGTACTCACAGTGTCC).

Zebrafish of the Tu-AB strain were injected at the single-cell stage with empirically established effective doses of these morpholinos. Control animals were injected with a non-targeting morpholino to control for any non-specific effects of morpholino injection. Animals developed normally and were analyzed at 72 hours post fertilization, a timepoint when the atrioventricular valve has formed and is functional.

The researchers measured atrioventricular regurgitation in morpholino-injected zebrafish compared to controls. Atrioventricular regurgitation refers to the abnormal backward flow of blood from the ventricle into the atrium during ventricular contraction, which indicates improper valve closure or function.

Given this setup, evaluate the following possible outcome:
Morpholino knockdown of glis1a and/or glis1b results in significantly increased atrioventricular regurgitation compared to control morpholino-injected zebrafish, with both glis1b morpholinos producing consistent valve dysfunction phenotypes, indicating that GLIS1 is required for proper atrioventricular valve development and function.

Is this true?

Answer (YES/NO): YES